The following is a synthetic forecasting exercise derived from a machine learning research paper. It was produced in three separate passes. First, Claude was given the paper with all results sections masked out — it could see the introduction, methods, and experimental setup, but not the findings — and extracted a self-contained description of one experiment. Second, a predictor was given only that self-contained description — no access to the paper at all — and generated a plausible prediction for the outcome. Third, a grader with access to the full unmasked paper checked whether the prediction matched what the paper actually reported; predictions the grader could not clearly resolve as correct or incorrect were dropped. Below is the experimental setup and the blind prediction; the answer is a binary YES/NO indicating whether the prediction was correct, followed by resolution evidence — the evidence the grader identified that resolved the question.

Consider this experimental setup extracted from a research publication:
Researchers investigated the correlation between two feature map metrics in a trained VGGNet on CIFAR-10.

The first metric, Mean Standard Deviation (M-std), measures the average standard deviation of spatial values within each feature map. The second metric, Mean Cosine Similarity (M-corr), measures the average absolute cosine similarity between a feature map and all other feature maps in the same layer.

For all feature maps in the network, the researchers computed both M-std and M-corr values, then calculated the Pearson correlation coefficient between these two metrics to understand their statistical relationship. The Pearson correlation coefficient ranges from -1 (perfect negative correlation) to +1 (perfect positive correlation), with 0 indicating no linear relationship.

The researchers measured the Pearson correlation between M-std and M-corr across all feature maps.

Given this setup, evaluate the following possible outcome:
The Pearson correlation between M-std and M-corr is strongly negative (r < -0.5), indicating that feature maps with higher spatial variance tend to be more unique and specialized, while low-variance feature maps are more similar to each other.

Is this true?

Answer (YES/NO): NO